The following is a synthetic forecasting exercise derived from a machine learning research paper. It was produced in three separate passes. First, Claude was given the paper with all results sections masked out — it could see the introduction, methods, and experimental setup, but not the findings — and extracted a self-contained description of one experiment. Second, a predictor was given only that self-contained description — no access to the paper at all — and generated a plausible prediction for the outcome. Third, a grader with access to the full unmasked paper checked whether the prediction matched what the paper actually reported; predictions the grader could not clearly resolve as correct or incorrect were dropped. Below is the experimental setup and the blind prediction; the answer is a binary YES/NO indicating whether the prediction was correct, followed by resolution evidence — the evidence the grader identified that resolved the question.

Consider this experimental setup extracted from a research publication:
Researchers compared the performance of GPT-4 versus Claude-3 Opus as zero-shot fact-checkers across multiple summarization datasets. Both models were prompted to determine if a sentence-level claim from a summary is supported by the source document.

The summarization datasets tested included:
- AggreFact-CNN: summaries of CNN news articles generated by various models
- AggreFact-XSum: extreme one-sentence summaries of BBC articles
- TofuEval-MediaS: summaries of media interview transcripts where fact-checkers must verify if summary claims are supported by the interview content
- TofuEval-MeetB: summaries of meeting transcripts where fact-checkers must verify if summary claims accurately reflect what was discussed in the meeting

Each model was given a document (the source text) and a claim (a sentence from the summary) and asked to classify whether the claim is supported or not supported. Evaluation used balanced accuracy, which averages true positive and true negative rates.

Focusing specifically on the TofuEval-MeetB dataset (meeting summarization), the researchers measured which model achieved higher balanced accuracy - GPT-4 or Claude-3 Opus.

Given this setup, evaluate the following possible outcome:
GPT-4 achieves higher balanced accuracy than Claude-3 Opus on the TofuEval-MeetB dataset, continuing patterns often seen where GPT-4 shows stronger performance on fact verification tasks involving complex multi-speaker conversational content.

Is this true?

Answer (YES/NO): NO